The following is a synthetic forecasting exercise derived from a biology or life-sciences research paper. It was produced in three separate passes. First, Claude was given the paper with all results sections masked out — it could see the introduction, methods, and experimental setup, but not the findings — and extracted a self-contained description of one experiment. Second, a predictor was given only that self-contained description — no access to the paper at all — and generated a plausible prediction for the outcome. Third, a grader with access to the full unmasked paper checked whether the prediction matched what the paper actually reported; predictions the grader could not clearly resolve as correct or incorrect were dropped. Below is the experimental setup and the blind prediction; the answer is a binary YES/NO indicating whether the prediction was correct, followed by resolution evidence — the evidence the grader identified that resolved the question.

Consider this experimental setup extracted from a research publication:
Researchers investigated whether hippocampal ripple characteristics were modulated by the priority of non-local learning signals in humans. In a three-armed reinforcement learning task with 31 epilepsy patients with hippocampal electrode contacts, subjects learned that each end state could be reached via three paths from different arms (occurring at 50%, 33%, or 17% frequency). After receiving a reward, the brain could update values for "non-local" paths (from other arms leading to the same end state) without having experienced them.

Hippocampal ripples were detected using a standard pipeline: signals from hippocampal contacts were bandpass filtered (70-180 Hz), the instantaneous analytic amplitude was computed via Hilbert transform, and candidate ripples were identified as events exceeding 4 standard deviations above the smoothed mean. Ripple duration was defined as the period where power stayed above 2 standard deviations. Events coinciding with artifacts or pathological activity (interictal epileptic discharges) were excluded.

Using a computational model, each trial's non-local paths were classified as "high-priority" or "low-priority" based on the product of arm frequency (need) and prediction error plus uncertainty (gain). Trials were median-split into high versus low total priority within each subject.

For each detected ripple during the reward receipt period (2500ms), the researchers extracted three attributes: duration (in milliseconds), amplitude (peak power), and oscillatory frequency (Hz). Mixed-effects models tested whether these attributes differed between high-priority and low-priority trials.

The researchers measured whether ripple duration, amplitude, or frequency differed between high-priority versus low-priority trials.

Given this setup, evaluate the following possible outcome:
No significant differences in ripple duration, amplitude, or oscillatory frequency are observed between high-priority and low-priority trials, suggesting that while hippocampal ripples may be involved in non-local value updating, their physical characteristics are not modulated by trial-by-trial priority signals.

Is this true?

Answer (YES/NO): NO